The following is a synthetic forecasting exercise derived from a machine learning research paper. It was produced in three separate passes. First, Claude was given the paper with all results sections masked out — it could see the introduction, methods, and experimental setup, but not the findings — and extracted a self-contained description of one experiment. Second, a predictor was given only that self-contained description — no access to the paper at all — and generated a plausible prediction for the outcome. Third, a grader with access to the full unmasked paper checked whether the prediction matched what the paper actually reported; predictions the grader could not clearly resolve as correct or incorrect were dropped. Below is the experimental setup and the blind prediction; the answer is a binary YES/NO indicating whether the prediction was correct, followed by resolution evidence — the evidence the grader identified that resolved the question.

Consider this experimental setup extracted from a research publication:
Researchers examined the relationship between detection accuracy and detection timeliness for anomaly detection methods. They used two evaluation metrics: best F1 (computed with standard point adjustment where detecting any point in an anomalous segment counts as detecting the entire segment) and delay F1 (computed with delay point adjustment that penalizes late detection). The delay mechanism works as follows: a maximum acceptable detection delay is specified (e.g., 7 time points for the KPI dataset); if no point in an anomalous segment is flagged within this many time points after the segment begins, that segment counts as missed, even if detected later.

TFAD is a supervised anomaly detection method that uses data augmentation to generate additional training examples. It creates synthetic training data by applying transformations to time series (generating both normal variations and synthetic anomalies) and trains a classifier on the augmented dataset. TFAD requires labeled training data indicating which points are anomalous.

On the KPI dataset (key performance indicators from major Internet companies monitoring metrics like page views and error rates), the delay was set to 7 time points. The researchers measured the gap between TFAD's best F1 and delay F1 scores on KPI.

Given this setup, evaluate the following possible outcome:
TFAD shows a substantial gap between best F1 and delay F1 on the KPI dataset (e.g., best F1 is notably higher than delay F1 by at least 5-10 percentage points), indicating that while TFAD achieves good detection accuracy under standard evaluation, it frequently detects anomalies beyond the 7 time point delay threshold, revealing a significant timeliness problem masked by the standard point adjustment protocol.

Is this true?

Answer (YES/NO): YES